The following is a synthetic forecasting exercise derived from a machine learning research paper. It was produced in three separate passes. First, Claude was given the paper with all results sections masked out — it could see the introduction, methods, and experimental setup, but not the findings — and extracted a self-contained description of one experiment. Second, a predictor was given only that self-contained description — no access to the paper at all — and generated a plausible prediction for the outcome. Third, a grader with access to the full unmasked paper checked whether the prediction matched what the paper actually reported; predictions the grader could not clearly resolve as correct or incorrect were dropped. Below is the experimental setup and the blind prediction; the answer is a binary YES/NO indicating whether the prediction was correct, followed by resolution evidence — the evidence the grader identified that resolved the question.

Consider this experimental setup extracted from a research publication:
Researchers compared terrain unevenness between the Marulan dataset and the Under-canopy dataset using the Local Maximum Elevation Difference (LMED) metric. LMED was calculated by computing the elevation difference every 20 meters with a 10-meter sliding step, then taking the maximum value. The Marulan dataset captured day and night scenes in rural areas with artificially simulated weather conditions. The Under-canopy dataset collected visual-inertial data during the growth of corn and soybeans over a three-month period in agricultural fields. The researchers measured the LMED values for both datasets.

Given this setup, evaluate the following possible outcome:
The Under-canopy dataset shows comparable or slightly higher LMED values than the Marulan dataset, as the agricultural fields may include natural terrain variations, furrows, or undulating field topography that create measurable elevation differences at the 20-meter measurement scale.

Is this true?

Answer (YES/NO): NO